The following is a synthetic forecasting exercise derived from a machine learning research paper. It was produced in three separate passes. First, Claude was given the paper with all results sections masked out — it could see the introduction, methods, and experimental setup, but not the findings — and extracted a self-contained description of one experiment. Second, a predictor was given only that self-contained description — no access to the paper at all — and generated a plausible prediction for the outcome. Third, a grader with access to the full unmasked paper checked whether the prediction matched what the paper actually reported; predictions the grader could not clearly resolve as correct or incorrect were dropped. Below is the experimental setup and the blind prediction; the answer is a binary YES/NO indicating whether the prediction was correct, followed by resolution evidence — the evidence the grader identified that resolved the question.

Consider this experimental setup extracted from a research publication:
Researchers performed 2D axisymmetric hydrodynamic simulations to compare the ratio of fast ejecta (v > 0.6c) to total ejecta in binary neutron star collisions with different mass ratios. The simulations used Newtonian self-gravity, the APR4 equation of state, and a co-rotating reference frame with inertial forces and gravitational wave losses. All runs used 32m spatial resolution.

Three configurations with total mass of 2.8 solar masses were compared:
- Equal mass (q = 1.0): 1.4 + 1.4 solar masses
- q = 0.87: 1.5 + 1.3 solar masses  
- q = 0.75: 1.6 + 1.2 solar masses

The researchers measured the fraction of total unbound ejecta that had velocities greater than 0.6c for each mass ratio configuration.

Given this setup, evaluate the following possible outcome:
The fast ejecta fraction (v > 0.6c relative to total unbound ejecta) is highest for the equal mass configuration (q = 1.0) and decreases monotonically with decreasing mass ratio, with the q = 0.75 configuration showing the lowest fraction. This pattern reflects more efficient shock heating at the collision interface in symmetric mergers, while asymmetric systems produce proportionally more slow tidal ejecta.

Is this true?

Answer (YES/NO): YES